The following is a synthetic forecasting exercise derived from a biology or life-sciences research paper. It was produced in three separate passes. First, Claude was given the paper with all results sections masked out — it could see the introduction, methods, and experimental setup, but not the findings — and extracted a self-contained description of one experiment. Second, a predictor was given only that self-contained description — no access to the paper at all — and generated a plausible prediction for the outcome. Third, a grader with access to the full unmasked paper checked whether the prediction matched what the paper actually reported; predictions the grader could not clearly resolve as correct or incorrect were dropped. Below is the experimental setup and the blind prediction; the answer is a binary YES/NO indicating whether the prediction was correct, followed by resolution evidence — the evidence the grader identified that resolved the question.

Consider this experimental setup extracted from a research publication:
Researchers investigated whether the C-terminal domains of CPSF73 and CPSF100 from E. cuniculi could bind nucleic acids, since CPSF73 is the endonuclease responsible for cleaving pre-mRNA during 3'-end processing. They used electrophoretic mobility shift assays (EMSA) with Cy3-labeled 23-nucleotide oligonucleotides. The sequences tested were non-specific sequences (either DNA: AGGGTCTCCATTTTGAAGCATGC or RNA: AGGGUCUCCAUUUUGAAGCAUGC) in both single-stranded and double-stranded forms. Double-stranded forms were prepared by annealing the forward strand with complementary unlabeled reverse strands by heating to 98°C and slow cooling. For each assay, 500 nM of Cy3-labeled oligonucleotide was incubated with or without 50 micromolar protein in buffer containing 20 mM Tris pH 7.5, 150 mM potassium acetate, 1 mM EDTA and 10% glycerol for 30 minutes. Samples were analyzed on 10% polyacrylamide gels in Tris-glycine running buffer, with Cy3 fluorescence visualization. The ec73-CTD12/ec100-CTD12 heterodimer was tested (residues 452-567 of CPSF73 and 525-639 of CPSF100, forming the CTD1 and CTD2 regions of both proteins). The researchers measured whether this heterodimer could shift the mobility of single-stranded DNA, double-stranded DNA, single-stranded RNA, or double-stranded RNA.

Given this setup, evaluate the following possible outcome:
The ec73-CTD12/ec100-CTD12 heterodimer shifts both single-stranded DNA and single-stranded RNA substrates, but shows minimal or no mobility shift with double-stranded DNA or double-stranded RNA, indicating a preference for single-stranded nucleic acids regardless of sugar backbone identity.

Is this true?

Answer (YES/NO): NO